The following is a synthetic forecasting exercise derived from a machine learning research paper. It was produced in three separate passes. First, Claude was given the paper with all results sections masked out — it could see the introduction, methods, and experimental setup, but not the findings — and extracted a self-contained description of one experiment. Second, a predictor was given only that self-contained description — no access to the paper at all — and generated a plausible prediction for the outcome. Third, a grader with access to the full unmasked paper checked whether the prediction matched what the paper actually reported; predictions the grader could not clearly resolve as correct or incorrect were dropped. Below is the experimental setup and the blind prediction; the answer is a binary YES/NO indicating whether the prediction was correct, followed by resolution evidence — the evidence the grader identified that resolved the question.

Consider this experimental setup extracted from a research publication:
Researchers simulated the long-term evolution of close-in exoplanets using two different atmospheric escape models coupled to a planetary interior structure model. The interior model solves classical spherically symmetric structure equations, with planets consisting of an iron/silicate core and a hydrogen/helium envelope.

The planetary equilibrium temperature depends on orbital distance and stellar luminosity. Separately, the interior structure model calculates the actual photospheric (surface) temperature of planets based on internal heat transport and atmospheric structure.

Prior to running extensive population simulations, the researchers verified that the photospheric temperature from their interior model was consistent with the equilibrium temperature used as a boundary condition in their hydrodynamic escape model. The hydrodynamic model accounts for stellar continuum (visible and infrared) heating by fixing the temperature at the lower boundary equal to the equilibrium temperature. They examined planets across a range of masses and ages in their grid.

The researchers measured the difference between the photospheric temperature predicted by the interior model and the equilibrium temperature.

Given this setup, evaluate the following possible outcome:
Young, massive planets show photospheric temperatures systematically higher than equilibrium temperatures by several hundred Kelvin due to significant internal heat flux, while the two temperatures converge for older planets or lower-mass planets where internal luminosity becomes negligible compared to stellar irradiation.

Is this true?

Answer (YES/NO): NO